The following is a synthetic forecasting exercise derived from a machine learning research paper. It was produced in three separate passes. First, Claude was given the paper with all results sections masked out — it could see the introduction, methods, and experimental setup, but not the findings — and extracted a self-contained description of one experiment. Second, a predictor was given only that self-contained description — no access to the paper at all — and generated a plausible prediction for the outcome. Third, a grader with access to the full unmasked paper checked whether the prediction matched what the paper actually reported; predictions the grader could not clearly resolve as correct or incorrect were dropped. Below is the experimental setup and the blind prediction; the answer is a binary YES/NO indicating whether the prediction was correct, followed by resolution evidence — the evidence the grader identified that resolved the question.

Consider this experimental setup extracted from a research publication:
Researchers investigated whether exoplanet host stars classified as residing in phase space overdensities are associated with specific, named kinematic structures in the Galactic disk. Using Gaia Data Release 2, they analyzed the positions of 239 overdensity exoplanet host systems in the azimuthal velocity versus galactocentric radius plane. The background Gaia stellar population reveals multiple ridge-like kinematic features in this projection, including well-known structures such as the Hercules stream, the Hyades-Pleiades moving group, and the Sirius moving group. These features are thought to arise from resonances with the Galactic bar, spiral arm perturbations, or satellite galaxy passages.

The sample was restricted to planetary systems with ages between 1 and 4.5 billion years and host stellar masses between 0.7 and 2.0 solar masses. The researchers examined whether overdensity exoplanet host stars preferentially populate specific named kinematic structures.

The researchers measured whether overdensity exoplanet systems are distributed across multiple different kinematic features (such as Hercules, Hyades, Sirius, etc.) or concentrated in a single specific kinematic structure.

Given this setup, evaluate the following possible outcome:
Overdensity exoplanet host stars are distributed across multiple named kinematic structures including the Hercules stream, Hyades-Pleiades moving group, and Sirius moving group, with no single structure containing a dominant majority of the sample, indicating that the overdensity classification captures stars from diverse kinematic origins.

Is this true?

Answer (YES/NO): NO